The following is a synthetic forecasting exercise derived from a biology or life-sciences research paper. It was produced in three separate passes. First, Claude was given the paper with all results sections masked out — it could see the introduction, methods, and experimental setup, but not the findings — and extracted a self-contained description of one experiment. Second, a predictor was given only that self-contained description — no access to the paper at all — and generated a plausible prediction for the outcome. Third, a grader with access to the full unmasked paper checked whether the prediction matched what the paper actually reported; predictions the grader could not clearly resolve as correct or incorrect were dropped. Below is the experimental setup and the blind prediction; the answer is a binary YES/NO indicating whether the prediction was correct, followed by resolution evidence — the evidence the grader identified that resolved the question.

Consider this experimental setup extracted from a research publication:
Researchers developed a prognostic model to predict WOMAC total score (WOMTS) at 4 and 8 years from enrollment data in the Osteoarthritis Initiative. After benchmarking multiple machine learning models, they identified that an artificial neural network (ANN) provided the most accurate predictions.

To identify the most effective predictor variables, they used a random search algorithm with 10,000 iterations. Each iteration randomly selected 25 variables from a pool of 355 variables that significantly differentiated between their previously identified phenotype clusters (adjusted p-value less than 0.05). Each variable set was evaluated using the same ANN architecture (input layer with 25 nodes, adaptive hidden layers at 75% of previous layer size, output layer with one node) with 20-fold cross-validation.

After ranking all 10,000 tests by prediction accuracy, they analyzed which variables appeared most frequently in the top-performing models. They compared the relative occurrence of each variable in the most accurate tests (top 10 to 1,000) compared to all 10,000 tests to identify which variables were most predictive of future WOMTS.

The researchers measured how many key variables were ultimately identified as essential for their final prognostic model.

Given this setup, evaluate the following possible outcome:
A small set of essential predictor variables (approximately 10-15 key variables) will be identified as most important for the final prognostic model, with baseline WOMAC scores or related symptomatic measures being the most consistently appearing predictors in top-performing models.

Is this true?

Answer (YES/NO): NO